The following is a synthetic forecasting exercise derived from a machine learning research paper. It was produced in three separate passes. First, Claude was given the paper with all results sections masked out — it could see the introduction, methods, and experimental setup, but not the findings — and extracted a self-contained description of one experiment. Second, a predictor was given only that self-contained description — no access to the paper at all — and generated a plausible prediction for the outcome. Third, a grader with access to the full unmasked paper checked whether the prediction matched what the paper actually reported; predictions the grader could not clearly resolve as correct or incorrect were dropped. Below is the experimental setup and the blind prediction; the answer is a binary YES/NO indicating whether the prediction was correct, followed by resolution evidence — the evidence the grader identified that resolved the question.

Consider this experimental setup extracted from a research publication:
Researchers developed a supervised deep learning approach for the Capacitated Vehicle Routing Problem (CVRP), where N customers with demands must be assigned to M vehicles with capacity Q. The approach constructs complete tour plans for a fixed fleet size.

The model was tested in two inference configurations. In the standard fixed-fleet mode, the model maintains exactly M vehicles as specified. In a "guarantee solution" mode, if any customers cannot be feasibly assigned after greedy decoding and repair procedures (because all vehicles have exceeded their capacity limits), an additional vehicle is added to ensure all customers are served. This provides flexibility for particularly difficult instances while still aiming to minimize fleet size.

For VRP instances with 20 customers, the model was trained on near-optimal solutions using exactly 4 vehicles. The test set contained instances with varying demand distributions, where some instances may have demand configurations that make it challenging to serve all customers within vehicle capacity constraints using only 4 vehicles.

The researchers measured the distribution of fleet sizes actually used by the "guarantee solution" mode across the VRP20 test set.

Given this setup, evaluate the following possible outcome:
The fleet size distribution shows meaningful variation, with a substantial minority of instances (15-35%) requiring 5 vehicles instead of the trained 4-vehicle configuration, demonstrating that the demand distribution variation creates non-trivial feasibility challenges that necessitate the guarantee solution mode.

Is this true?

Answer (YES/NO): NO